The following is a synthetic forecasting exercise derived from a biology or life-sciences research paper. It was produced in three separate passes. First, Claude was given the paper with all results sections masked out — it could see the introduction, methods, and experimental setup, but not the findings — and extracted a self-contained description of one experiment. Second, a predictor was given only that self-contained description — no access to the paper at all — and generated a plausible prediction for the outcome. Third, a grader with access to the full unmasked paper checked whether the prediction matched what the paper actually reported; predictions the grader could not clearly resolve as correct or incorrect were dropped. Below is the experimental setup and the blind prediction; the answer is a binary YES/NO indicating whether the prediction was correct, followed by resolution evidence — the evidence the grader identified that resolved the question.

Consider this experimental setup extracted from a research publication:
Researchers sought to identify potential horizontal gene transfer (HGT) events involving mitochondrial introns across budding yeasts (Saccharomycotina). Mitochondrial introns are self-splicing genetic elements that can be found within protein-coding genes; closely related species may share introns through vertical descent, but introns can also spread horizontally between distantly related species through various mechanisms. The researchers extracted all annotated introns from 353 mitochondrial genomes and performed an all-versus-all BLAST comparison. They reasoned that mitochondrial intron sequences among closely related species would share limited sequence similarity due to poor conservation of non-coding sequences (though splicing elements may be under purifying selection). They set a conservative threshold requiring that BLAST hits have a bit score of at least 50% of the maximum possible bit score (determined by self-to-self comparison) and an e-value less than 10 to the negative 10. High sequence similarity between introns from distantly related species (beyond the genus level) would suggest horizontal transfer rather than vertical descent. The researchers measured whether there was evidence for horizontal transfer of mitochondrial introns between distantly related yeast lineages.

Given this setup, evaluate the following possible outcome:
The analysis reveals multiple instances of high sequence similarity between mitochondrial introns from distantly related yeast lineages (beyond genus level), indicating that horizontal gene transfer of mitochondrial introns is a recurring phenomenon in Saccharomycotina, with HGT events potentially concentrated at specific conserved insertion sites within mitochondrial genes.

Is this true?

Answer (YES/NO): YES